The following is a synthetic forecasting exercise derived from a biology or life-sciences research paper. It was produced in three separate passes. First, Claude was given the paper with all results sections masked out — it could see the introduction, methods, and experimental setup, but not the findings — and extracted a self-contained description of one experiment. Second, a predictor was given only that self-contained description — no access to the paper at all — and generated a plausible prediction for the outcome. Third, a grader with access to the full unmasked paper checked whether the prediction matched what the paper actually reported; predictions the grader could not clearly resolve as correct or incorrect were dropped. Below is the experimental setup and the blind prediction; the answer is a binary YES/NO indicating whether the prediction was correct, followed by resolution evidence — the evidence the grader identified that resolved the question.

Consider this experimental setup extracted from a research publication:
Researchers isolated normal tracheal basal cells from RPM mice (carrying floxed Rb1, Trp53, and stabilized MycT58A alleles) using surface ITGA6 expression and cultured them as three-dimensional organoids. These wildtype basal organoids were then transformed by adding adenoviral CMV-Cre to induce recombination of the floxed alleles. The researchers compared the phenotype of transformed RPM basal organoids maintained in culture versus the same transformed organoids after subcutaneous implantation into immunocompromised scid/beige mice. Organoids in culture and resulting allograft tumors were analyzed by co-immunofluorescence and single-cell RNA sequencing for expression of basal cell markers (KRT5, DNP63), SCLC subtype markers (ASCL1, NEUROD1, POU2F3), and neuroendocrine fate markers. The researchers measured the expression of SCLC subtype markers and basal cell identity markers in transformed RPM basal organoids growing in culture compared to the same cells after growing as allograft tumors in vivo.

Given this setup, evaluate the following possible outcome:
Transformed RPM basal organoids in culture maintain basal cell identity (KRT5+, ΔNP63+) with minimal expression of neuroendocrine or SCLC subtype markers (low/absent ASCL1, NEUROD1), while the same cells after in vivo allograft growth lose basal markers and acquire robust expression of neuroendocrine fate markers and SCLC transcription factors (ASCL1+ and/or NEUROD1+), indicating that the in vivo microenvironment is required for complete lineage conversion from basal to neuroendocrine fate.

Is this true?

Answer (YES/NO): YES